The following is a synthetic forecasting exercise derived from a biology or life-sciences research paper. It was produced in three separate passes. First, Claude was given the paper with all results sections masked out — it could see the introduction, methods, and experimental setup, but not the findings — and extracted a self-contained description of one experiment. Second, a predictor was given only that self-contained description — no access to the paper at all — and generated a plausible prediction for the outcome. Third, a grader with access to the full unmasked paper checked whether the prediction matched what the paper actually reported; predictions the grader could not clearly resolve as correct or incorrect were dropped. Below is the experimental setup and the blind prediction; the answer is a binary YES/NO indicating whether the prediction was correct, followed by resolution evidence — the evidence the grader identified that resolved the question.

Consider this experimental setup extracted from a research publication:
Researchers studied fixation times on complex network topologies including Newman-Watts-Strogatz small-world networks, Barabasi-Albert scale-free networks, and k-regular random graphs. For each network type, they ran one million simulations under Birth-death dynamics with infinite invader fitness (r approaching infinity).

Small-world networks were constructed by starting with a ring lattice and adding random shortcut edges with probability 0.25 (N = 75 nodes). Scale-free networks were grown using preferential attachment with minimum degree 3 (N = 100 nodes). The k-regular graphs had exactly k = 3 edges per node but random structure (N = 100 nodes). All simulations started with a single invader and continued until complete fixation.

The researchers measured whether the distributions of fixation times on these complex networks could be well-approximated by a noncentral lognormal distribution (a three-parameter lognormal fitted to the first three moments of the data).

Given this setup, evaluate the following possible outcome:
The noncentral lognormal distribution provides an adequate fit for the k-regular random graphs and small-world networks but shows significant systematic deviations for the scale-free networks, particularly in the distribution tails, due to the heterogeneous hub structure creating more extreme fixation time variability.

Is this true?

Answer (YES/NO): NO